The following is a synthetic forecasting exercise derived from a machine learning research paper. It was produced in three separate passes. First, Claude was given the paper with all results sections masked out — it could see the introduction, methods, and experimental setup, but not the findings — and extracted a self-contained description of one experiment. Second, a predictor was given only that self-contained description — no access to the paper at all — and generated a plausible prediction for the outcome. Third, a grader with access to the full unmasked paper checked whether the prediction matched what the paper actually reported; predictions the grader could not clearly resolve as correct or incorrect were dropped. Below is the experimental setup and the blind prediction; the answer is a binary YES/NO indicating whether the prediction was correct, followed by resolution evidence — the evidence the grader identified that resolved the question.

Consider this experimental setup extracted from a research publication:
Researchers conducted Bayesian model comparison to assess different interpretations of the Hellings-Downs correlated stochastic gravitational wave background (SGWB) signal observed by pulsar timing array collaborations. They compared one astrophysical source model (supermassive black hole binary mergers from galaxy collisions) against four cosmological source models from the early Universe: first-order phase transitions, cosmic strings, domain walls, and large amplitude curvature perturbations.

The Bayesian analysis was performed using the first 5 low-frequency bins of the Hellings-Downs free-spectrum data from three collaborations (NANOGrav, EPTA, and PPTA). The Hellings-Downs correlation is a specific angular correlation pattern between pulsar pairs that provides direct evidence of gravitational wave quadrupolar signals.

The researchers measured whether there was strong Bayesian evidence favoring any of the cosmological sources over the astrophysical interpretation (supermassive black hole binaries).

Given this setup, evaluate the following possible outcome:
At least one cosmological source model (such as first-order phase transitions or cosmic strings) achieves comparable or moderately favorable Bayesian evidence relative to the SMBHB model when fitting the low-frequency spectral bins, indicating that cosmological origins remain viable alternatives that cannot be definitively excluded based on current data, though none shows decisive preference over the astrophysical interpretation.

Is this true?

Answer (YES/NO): YES